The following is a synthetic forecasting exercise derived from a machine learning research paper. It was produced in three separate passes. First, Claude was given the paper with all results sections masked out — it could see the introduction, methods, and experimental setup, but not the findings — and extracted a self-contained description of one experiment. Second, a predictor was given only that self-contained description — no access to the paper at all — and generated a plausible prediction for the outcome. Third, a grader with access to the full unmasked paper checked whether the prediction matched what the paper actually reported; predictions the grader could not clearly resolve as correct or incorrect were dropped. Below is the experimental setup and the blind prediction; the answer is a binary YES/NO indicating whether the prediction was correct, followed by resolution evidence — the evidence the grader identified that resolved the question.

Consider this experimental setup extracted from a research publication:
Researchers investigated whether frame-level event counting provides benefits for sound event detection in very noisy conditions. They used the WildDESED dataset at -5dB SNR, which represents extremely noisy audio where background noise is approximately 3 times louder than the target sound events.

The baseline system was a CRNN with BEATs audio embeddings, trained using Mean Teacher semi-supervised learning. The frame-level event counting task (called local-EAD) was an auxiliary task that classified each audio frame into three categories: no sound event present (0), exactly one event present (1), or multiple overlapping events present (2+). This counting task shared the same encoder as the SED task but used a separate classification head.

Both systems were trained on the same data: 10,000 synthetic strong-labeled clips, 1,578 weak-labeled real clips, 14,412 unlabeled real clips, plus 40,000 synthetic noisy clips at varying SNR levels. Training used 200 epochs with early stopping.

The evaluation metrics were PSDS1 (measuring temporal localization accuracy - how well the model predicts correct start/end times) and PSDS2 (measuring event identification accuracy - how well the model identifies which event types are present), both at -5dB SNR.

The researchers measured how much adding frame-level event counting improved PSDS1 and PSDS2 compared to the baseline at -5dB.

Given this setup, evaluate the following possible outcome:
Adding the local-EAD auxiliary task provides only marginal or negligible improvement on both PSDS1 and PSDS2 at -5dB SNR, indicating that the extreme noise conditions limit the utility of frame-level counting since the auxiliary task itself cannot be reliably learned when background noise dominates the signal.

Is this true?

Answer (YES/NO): NO